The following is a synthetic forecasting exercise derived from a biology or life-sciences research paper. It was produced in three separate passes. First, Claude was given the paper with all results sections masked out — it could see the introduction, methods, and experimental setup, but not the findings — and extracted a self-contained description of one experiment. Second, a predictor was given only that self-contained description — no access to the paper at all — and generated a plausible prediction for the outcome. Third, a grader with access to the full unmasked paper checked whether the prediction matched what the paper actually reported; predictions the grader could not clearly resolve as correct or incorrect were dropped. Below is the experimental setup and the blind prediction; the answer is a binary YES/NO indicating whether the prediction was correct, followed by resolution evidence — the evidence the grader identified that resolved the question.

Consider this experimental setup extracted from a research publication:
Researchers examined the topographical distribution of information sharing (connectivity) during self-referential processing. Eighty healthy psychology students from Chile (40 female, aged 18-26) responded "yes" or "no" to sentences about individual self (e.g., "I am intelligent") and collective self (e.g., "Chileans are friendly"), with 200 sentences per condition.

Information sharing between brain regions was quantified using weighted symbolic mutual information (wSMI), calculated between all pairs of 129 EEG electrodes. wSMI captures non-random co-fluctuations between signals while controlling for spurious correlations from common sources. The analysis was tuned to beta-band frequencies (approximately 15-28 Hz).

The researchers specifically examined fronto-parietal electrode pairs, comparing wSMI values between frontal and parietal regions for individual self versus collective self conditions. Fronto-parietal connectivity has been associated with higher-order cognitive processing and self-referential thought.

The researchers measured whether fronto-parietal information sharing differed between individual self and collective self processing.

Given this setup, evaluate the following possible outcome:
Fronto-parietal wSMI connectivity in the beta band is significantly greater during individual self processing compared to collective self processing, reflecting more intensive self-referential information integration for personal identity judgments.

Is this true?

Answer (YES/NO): YES